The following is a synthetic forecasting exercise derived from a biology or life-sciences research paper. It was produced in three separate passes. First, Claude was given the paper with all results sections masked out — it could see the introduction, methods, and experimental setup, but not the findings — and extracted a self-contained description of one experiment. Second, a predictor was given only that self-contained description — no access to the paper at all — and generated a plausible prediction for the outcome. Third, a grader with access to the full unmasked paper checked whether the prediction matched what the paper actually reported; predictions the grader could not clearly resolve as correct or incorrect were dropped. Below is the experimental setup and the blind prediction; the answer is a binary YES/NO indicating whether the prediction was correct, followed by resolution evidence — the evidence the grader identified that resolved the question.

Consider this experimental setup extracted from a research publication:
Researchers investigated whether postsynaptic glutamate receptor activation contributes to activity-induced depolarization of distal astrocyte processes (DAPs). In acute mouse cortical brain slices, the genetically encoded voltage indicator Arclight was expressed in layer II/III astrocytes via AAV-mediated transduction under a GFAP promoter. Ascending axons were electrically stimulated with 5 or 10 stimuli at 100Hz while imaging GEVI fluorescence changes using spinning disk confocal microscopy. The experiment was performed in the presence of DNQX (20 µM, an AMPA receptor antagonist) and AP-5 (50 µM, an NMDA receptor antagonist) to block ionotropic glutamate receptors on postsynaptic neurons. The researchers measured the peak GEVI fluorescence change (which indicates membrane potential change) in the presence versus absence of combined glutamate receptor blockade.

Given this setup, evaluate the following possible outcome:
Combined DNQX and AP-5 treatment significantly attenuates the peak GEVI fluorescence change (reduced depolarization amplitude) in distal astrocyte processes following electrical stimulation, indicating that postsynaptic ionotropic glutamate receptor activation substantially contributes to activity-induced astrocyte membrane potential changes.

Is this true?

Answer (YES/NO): NO